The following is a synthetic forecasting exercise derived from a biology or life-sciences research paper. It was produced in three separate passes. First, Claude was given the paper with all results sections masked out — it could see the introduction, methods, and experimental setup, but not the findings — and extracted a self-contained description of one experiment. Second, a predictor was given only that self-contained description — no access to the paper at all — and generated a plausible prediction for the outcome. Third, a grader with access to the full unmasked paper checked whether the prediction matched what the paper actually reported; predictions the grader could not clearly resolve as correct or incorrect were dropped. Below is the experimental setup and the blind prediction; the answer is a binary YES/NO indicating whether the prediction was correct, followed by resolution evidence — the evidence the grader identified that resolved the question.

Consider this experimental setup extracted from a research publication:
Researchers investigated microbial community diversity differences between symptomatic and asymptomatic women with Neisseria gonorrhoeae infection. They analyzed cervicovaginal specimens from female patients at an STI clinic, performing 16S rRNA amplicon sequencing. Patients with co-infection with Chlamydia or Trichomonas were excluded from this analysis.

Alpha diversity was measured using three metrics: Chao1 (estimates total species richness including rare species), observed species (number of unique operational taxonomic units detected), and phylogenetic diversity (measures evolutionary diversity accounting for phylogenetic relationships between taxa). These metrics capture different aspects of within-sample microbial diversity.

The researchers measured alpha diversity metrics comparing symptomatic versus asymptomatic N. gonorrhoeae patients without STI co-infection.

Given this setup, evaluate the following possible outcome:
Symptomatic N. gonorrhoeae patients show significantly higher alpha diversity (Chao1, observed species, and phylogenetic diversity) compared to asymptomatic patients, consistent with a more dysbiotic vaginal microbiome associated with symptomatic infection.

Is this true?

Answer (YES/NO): NO